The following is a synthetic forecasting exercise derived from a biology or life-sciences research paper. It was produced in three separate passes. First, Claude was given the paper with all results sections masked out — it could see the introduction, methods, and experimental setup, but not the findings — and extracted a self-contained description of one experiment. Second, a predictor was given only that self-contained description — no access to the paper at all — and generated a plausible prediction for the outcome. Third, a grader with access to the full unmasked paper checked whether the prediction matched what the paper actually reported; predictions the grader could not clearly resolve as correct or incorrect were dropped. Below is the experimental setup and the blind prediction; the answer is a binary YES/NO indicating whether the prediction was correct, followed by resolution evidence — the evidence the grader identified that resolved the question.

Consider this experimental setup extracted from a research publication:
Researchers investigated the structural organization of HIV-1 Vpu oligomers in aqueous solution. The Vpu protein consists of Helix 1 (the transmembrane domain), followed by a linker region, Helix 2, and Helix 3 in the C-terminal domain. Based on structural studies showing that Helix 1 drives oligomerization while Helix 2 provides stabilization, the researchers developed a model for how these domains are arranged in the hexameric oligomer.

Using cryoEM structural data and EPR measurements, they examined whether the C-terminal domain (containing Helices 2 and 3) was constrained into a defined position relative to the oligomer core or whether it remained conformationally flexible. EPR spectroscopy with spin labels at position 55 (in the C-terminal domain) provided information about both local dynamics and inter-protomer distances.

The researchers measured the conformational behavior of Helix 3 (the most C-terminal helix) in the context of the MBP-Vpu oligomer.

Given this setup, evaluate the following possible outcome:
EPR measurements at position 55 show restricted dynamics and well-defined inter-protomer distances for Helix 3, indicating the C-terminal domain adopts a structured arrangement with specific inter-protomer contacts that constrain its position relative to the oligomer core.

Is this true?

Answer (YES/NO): NO